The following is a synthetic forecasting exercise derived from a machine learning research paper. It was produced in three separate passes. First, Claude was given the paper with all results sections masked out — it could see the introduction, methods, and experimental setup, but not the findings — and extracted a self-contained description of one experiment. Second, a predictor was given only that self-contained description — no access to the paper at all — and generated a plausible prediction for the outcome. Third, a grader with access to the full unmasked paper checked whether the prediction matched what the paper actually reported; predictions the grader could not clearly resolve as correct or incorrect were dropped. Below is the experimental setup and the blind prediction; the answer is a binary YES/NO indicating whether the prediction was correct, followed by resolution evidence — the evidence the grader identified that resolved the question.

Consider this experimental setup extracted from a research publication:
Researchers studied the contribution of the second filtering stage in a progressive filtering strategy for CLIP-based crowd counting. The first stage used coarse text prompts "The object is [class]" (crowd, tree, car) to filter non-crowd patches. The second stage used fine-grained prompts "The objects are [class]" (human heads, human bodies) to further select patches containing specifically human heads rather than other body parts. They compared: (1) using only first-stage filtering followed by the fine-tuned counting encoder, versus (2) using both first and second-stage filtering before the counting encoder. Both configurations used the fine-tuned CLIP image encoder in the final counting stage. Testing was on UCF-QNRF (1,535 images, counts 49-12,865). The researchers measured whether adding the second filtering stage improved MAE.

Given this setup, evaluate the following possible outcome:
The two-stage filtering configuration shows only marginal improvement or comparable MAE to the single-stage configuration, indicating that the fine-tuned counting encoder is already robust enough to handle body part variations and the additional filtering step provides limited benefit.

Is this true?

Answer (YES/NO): NO